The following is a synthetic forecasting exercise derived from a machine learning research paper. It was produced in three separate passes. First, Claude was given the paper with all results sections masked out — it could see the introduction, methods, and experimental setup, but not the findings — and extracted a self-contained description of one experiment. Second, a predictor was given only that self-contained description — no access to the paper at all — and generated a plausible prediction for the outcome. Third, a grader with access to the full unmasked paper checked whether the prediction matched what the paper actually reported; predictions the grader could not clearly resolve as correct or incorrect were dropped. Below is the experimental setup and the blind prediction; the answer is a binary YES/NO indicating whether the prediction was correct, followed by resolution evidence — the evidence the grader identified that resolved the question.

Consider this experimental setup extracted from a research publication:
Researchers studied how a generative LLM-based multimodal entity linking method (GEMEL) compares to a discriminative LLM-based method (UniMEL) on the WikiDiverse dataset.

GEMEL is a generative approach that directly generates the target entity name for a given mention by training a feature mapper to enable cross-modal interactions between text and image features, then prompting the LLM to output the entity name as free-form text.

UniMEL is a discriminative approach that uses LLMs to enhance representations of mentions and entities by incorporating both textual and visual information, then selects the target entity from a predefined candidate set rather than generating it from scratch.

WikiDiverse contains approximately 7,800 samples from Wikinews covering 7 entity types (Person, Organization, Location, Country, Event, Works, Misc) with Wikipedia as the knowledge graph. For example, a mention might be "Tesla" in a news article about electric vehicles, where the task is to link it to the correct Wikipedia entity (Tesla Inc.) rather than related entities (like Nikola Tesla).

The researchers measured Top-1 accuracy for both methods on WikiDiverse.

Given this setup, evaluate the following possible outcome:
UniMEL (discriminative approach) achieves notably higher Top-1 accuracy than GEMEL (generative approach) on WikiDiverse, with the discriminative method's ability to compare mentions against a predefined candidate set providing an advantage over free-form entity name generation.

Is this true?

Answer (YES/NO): NO